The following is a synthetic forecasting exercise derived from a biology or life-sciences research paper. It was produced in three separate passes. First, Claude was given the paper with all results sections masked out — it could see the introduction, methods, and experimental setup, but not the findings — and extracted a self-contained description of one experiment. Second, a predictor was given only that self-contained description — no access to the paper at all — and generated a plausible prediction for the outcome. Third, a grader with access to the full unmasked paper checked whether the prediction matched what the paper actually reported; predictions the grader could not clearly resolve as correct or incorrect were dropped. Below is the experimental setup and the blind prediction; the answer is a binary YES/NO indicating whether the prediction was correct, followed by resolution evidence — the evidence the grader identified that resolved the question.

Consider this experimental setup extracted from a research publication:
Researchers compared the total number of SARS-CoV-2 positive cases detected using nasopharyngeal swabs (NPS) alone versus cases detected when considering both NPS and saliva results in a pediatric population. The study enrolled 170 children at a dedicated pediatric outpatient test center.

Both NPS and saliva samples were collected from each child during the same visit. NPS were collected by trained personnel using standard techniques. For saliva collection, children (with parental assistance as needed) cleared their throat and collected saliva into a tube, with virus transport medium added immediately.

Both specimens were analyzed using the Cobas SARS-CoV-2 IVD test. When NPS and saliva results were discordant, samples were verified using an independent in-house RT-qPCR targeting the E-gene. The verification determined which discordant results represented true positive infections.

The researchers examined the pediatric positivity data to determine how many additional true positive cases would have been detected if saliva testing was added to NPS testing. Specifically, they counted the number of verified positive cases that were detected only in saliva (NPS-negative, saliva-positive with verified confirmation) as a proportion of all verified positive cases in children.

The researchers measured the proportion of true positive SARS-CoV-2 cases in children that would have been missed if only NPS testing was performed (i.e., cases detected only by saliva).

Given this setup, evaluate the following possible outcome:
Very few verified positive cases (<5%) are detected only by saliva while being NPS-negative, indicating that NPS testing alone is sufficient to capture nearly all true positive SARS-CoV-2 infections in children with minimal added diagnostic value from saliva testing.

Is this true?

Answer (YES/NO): NO